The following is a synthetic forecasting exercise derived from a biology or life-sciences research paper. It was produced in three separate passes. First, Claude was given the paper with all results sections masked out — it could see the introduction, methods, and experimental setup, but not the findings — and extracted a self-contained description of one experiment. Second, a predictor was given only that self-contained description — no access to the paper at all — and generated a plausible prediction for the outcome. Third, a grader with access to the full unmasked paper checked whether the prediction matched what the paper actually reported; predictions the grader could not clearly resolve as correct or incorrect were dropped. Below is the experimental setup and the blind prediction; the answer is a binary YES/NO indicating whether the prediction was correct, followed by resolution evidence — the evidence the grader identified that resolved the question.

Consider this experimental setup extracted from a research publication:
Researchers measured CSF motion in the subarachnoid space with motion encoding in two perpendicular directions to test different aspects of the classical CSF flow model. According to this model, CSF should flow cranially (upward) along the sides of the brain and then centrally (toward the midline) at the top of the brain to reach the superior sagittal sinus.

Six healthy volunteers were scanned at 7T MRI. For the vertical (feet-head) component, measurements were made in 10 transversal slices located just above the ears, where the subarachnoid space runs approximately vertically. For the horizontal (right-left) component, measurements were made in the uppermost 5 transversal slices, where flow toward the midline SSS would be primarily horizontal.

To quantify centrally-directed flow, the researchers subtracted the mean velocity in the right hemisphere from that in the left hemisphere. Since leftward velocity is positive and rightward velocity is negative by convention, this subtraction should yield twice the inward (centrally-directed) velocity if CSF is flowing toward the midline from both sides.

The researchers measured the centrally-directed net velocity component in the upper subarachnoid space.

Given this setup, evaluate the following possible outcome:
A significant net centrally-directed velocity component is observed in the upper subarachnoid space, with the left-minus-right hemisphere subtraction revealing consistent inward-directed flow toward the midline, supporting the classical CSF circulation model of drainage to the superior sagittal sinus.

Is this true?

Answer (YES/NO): NO